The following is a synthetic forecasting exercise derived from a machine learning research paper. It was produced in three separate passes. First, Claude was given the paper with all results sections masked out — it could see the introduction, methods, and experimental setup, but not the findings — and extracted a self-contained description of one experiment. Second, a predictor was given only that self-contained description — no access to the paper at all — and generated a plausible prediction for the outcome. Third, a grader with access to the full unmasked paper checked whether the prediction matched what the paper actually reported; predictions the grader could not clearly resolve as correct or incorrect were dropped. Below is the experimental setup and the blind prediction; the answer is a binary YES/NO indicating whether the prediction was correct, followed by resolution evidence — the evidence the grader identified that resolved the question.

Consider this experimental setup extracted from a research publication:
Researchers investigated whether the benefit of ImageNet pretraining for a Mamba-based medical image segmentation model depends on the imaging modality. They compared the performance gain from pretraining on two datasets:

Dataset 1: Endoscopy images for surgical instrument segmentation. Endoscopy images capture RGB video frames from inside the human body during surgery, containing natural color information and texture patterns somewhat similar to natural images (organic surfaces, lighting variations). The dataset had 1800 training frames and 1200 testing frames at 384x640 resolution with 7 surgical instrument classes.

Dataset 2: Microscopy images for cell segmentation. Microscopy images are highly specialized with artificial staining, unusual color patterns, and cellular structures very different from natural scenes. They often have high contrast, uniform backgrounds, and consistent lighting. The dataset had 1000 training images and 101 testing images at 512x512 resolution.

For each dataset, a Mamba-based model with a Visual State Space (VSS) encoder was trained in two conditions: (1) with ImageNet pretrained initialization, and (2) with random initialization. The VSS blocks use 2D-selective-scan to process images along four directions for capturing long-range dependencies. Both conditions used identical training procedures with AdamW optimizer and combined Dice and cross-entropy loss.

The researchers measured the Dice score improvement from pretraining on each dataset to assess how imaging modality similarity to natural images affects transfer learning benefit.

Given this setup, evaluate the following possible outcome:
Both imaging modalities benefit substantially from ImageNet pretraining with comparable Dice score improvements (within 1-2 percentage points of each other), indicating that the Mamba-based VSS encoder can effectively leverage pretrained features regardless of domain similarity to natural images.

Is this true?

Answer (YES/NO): NO